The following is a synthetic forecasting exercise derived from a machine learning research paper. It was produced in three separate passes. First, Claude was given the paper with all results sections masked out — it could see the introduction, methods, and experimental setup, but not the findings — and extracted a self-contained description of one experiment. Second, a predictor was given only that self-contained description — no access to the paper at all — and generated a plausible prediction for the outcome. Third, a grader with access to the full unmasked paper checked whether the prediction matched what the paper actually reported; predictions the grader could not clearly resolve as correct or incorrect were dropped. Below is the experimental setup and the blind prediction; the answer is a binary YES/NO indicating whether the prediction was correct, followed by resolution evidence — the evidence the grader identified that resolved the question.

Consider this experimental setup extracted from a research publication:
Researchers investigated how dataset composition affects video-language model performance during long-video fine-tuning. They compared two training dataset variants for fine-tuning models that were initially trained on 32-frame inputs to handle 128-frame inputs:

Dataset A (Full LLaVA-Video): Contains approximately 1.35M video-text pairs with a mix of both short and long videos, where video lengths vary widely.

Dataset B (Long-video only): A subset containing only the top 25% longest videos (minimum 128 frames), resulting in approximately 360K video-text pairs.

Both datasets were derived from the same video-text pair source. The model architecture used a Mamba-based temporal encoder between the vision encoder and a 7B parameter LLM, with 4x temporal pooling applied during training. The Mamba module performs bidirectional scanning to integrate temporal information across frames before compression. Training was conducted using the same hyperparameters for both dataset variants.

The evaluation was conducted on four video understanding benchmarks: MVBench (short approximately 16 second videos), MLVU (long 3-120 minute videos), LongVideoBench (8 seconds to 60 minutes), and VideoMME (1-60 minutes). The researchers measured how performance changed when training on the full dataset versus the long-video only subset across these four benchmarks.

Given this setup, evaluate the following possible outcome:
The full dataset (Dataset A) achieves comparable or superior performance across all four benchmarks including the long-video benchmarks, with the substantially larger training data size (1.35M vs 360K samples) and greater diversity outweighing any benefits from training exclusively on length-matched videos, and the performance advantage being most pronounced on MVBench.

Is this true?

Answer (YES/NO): NO